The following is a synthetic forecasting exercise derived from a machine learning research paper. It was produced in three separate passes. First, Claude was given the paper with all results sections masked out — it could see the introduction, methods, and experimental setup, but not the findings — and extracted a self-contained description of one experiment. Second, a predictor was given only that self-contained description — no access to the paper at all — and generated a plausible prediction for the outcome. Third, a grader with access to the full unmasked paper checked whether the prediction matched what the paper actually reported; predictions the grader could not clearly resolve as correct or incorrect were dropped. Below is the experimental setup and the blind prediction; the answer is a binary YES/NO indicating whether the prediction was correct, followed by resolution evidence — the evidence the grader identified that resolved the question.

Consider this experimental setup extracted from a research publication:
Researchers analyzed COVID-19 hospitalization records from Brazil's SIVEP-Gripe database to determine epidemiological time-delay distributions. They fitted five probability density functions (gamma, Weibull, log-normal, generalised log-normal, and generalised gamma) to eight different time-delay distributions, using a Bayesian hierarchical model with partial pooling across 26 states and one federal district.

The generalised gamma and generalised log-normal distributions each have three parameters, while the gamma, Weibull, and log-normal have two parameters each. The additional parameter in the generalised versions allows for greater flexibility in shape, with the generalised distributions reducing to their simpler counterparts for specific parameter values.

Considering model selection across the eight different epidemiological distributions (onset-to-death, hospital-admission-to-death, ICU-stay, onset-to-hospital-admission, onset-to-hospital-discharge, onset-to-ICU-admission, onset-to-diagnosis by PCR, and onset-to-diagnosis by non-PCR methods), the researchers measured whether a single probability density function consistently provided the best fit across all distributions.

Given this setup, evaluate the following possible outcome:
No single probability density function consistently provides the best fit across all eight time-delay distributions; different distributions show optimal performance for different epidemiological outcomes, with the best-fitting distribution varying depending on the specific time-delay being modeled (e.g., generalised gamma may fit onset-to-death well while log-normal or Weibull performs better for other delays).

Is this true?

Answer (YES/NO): YES